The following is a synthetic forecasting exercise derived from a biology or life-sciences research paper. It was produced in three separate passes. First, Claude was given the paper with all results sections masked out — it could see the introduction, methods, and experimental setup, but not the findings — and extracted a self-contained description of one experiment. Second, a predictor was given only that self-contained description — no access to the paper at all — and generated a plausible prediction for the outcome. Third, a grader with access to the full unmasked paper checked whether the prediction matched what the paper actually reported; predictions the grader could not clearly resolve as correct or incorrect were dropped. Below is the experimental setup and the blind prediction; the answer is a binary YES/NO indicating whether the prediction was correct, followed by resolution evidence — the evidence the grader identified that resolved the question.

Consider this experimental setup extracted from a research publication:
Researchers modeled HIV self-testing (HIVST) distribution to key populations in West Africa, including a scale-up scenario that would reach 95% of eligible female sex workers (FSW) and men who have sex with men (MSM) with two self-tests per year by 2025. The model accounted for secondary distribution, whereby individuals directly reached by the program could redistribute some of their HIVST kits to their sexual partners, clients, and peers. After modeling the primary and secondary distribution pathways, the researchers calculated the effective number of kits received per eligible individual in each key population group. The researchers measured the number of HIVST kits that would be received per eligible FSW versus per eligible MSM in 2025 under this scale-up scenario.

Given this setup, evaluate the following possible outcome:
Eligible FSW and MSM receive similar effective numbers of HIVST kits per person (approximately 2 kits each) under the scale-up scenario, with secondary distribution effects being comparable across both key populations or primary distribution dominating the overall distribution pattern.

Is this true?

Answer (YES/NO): NO